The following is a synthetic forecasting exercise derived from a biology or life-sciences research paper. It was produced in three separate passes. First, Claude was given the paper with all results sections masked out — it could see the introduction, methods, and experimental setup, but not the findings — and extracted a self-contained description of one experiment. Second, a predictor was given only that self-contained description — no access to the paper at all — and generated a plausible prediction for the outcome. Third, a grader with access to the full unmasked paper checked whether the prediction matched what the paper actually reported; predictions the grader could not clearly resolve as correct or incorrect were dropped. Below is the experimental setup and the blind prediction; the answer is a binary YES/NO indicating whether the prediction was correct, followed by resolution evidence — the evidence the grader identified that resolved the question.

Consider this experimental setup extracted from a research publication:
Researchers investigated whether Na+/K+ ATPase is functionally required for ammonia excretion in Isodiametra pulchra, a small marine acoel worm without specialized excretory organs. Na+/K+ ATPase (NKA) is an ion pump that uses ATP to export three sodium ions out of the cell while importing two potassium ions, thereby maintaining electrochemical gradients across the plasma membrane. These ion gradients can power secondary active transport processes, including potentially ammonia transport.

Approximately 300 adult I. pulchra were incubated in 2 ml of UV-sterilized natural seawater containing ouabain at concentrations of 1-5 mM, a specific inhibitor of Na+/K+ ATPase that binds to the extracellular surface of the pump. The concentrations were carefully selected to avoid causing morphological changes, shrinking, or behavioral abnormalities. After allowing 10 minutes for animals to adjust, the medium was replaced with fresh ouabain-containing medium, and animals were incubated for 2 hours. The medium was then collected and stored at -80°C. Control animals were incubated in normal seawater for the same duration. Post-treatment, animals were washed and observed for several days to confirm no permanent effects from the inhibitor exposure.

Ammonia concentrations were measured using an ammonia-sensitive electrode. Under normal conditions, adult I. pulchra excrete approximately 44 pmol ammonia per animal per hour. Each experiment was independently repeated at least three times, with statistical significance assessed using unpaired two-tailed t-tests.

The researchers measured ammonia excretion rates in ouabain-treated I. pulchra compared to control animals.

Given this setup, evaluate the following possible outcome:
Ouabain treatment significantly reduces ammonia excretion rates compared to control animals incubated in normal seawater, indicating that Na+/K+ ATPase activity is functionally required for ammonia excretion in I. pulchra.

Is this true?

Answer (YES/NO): YES